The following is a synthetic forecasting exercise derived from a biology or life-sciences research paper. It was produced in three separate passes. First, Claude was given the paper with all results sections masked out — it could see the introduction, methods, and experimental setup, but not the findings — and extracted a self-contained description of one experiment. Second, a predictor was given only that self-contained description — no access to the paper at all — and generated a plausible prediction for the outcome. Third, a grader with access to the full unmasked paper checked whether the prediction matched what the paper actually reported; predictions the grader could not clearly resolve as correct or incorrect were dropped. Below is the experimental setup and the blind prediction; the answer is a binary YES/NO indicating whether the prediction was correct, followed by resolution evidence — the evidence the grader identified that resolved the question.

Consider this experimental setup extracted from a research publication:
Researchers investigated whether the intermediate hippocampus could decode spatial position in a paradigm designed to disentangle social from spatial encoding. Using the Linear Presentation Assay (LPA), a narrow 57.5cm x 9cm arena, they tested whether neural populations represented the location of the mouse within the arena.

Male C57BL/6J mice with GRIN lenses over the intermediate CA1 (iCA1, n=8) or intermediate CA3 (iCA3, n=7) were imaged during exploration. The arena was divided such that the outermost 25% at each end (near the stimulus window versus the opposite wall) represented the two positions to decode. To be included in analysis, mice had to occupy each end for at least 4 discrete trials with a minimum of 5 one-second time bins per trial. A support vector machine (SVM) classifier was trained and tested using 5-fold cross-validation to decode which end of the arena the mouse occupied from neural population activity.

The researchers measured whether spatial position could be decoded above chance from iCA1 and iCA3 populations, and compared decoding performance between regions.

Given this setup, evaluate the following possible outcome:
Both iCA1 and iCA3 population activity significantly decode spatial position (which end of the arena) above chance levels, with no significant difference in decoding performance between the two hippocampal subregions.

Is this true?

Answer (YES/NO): NO